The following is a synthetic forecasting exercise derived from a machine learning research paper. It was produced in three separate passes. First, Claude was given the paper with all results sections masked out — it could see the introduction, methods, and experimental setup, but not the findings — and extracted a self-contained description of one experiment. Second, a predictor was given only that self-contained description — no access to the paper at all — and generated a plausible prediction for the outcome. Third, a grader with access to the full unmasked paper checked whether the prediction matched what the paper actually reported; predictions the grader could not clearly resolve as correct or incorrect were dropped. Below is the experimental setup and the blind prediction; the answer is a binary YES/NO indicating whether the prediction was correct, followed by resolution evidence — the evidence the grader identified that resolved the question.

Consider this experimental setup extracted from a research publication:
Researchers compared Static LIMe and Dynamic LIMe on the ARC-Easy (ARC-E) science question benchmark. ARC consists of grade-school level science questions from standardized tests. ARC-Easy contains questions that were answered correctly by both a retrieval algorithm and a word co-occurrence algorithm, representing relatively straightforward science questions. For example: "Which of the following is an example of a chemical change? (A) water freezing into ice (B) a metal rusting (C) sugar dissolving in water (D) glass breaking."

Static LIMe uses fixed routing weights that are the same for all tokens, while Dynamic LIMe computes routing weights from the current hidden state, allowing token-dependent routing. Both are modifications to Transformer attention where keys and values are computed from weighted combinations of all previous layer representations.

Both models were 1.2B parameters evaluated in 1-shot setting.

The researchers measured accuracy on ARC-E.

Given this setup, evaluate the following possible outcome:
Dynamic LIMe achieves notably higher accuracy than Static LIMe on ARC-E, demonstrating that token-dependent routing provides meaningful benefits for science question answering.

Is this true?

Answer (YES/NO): NO